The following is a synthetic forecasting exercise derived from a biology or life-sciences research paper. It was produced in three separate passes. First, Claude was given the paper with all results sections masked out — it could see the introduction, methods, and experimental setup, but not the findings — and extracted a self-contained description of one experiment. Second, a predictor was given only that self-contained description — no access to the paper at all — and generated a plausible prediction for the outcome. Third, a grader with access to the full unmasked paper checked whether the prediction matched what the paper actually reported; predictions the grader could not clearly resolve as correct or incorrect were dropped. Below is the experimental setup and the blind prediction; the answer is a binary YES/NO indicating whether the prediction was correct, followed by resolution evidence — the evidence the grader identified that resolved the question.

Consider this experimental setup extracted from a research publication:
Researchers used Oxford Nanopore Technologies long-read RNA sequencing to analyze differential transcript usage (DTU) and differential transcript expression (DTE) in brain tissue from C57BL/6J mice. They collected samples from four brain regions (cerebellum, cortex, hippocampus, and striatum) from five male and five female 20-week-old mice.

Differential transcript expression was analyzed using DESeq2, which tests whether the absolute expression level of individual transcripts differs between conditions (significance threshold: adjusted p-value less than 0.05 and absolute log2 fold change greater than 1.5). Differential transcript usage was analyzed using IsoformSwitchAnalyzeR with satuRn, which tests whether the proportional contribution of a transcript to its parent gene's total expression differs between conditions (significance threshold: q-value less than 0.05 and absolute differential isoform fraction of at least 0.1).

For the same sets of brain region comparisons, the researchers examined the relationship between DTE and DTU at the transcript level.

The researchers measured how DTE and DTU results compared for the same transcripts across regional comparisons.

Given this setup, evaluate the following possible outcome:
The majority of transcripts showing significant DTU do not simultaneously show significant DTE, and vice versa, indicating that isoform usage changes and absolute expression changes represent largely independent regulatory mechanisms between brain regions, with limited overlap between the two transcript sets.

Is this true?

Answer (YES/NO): YES